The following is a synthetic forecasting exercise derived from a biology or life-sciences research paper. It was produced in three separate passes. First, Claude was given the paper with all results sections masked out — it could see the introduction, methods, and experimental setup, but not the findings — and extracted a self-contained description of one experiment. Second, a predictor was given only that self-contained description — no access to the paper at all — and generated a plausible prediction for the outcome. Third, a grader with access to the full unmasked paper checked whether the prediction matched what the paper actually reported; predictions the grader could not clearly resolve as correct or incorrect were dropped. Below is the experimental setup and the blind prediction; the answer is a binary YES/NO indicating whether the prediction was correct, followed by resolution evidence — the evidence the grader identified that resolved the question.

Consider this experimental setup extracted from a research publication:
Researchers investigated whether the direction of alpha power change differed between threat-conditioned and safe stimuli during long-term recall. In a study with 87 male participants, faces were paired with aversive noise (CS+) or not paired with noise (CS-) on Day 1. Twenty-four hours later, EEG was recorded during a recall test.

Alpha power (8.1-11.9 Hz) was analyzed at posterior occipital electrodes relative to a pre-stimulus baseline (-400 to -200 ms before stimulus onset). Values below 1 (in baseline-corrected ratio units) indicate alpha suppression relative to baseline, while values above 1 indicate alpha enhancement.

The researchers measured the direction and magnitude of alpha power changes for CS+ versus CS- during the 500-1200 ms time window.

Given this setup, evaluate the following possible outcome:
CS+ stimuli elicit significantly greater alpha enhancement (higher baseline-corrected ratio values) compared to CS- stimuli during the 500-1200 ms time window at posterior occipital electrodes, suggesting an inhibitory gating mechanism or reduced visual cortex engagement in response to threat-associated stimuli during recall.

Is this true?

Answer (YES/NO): NO